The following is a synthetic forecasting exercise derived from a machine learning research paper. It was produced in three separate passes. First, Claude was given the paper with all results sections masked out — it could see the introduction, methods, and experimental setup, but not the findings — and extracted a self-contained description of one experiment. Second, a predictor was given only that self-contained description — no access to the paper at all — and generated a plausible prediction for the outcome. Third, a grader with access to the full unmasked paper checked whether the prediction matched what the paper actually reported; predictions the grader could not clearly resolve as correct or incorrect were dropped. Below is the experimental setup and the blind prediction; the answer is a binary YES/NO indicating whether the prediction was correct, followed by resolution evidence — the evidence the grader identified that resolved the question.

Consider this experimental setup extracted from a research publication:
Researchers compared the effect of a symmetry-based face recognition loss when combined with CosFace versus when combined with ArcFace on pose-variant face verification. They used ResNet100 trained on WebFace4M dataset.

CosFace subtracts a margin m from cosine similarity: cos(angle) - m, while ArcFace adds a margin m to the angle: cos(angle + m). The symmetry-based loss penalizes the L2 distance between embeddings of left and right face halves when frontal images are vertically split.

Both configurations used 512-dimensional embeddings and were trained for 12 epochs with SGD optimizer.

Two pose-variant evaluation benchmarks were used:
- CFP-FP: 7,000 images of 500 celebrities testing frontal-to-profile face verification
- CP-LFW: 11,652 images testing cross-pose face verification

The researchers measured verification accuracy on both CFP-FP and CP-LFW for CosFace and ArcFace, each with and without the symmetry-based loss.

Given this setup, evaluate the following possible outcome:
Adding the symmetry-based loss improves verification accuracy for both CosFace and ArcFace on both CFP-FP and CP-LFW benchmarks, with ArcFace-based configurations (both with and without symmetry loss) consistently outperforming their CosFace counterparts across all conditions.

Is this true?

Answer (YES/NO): NO